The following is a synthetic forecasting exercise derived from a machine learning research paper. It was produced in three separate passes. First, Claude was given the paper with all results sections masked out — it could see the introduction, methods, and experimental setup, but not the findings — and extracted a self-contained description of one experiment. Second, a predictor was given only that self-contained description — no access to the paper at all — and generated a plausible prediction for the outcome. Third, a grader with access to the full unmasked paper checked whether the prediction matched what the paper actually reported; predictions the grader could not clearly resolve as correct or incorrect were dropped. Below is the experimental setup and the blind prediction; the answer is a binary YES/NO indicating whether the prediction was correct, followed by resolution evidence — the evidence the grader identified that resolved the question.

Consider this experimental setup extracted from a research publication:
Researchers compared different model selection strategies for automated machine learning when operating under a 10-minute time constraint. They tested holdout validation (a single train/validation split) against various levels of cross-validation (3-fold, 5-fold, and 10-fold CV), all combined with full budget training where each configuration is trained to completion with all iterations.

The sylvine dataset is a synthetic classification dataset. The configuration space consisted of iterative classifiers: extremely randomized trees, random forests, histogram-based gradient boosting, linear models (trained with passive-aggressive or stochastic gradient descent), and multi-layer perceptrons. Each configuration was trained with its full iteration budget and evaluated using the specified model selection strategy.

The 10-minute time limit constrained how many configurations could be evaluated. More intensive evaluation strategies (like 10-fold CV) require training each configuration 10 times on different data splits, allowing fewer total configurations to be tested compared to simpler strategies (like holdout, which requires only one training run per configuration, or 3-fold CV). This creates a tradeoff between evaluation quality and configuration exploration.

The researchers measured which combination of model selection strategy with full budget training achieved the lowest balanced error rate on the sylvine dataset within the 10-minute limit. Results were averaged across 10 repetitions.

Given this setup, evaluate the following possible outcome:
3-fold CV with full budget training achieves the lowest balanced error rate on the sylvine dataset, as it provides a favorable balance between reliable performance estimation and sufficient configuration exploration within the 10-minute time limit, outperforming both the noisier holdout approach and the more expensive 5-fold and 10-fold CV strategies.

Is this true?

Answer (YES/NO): NO